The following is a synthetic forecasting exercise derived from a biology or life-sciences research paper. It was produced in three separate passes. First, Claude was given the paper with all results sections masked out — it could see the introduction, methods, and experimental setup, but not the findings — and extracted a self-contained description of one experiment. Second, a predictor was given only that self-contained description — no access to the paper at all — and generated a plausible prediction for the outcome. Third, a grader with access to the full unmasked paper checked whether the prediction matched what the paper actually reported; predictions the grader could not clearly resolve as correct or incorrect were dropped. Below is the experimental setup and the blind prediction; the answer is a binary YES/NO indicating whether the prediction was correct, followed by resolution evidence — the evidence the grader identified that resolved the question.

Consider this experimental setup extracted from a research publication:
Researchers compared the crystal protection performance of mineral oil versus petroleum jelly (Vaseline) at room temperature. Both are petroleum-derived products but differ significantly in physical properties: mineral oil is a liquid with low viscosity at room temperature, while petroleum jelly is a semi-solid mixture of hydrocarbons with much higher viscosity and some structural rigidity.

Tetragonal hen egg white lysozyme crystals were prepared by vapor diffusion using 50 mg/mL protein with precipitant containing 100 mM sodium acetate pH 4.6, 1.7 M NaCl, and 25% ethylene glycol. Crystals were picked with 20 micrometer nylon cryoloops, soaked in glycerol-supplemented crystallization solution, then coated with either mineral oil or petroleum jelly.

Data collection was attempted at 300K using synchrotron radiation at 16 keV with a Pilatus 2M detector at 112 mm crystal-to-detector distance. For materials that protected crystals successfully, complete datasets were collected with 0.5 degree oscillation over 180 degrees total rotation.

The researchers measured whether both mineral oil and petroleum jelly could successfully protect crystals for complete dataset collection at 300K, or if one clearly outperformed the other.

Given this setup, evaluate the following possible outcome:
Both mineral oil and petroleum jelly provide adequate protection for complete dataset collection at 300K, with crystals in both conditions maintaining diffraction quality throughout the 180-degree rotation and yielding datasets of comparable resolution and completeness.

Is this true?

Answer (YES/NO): NO